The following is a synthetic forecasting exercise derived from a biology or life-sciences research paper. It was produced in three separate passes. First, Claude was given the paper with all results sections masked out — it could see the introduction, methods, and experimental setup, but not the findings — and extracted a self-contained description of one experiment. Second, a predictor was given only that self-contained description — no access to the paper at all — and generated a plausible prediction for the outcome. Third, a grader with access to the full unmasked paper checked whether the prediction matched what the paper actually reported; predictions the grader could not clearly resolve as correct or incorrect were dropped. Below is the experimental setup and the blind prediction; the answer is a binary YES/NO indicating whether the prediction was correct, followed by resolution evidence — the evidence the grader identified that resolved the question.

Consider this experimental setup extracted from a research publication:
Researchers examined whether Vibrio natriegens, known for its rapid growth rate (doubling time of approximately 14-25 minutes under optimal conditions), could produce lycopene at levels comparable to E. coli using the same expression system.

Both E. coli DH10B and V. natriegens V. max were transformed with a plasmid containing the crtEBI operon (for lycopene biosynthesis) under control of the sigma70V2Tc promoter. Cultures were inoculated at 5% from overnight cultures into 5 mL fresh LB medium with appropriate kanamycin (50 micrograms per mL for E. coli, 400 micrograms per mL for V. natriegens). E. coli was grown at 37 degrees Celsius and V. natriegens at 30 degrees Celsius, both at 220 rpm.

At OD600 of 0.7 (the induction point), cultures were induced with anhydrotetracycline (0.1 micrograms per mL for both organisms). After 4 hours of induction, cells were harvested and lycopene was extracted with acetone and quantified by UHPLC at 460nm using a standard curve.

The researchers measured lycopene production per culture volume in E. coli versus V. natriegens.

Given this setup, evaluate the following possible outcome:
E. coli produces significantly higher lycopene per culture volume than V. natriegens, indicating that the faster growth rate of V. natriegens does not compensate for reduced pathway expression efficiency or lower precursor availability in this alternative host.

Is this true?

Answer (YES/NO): YES